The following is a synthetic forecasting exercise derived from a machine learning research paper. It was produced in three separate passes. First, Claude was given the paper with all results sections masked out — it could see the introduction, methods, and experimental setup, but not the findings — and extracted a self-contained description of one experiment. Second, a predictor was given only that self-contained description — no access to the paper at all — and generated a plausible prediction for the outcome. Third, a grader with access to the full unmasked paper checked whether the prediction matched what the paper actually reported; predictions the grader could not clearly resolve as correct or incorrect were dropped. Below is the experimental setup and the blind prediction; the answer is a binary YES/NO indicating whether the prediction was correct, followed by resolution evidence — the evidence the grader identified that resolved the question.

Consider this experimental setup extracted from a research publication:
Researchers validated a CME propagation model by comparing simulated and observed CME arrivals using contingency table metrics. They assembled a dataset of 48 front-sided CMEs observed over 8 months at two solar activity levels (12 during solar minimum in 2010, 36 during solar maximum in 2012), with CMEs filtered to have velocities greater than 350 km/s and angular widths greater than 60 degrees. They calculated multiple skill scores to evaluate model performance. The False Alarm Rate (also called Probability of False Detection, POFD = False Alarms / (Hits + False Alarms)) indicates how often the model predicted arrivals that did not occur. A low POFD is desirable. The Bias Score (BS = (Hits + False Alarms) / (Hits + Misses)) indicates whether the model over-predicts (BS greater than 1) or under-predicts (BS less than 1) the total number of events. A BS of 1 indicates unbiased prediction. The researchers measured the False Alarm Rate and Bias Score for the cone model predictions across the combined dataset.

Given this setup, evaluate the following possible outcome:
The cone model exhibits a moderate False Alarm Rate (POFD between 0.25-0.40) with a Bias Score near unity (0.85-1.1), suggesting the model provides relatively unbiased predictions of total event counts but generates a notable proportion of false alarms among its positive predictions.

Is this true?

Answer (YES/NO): NO